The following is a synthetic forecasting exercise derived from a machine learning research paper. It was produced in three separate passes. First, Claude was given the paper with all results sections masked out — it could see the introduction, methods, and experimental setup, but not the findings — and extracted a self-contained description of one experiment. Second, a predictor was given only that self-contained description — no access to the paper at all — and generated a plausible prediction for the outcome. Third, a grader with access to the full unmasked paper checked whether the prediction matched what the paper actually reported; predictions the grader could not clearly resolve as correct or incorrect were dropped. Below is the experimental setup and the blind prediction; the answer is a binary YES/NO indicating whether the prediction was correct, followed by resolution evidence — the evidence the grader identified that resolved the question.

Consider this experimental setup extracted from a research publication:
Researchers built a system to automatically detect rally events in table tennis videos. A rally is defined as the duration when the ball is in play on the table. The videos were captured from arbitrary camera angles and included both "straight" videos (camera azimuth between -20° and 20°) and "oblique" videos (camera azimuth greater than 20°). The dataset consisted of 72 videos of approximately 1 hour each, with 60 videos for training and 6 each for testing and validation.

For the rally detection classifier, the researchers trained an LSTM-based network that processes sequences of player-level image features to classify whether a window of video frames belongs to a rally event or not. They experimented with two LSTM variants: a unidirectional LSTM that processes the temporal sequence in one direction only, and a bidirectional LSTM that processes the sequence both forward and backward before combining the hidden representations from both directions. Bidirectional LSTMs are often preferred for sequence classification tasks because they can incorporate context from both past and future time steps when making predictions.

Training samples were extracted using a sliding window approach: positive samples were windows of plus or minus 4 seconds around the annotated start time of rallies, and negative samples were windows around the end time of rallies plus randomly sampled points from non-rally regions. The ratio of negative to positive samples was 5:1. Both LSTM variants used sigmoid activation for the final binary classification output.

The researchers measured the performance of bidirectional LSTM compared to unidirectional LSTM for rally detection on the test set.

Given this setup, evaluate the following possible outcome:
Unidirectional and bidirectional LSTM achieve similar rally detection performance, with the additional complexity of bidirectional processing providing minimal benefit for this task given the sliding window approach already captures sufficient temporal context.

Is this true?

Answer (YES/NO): YES